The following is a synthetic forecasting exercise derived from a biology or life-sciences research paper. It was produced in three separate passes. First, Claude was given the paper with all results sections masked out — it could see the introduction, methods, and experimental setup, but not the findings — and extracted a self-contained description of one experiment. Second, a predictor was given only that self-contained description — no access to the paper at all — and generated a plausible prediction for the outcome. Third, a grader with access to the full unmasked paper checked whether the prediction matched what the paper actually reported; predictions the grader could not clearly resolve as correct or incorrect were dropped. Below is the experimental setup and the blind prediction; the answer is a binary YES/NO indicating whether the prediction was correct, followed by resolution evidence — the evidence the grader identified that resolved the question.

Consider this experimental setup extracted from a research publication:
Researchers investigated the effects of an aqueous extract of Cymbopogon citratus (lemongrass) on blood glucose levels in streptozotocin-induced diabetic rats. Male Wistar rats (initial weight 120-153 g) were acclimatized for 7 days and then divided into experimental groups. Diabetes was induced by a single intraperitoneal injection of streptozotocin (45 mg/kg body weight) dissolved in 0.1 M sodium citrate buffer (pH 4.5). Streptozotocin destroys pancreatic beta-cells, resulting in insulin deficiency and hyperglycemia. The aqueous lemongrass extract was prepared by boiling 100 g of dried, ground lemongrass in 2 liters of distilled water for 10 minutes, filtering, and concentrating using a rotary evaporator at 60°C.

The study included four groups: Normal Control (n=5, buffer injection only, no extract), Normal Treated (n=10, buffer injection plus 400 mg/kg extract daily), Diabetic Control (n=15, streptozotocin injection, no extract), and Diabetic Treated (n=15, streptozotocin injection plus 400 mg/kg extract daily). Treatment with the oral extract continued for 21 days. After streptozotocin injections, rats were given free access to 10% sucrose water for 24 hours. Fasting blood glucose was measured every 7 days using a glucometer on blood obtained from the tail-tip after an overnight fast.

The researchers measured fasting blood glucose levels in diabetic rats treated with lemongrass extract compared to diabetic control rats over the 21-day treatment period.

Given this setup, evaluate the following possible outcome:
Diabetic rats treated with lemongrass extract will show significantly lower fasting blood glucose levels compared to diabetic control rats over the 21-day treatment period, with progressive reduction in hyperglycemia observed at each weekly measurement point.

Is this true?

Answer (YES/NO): NO